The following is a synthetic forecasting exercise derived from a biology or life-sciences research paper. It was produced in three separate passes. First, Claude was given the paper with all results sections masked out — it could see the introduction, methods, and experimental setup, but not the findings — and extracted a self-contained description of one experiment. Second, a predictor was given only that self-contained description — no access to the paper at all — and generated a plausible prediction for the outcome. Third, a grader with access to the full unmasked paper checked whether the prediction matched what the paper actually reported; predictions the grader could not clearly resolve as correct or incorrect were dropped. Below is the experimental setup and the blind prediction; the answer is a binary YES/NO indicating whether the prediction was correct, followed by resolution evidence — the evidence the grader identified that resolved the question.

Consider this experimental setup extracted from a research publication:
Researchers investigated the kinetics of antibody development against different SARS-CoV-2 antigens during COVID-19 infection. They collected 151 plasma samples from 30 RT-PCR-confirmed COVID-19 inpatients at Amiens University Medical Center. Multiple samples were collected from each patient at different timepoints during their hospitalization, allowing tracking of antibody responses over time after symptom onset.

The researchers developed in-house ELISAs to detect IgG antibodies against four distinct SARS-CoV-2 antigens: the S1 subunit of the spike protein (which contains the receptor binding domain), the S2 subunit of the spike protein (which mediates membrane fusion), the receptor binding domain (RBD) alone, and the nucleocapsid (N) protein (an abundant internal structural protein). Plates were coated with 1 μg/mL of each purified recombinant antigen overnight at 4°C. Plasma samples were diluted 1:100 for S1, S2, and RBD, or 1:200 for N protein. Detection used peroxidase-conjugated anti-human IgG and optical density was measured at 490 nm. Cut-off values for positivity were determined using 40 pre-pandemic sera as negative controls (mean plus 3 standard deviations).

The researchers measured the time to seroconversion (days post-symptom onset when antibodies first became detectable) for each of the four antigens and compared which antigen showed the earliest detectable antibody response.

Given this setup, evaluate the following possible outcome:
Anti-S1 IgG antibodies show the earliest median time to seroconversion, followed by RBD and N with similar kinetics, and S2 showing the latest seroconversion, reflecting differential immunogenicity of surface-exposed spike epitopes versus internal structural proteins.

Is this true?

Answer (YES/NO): NO